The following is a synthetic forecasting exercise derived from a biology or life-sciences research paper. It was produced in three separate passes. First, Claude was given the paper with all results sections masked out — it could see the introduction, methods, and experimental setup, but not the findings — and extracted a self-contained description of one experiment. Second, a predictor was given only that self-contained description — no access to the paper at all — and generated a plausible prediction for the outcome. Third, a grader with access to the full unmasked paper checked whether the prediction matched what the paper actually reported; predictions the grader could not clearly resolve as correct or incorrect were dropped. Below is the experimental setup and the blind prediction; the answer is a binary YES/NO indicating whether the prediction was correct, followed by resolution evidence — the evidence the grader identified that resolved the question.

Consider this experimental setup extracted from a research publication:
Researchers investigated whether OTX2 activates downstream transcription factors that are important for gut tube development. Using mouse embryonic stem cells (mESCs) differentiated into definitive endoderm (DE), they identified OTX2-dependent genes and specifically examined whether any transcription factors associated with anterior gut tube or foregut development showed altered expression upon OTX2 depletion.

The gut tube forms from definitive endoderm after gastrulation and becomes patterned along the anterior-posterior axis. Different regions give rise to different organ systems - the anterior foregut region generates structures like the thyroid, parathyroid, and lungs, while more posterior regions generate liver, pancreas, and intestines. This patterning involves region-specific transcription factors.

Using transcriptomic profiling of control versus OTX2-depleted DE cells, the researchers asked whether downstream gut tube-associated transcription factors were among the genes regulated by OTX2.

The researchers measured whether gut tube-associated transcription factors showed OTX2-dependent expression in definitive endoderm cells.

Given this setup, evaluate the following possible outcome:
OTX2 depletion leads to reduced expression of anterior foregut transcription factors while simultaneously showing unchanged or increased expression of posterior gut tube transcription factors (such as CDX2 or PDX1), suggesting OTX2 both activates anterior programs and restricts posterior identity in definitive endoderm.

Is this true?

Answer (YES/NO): NO